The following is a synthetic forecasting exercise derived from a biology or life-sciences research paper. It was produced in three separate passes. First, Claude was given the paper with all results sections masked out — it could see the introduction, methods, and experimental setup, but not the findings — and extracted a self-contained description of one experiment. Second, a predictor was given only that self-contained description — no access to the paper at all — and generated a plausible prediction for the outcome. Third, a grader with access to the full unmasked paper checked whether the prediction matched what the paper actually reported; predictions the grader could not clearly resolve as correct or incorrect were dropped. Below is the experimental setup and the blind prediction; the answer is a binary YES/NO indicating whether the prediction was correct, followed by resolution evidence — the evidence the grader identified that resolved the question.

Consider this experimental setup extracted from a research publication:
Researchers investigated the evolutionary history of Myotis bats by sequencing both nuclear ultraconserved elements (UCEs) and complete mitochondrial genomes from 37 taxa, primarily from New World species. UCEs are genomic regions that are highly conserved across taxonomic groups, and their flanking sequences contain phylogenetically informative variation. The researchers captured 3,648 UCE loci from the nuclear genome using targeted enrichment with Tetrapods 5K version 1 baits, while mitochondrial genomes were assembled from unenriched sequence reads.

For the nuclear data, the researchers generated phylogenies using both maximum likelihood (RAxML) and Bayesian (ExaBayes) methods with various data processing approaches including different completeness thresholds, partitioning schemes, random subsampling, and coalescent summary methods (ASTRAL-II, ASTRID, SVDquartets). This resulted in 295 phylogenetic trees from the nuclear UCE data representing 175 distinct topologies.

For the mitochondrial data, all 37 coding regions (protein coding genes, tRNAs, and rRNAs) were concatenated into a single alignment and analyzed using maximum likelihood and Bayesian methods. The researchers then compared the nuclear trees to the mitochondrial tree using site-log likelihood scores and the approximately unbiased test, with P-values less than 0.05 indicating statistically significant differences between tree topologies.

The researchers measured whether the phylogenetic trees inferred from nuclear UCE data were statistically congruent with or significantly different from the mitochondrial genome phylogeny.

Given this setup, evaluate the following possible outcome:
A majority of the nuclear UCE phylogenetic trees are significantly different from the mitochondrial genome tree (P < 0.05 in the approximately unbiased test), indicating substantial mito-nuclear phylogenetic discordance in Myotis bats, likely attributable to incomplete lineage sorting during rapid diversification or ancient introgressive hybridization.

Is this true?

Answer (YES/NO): YES